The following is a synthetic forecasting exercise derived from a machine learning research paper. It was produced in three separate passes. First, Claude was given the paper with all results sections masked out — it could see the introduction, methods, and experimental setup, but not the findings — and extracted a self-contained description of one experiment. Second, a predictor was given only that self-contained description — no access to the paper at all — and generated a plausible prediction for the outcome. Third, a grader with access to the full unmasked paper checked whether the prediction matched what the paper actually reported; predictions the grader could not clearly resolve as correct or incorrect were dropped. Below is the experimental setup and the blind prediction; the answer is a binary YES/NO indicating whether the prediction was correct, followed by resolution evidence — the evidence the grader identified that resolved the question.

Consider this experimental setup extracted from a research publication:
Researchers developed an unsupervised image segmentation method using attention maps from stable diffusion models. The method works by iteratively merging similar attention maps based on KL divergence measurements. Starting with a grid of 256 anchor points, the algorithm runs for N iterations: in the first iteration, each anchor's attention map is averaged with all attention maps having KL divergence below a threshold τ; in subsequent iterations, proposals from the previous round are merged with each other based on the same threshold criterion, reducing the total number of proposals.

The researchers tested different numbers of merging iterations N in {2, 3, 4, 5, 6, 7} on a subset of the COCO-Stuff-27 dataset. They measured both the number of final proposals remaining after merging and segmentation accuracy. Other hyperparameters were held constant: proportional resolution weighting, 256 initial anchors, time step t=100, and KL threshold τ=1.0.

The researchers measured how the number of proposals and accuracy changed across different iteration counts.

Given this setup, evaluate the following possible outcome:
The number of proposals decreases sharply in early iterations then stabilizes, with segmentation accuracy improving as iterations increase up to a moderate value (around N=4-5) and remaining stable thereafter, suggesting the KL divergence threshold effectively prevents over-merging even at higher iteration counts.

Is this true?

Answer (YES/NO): NO